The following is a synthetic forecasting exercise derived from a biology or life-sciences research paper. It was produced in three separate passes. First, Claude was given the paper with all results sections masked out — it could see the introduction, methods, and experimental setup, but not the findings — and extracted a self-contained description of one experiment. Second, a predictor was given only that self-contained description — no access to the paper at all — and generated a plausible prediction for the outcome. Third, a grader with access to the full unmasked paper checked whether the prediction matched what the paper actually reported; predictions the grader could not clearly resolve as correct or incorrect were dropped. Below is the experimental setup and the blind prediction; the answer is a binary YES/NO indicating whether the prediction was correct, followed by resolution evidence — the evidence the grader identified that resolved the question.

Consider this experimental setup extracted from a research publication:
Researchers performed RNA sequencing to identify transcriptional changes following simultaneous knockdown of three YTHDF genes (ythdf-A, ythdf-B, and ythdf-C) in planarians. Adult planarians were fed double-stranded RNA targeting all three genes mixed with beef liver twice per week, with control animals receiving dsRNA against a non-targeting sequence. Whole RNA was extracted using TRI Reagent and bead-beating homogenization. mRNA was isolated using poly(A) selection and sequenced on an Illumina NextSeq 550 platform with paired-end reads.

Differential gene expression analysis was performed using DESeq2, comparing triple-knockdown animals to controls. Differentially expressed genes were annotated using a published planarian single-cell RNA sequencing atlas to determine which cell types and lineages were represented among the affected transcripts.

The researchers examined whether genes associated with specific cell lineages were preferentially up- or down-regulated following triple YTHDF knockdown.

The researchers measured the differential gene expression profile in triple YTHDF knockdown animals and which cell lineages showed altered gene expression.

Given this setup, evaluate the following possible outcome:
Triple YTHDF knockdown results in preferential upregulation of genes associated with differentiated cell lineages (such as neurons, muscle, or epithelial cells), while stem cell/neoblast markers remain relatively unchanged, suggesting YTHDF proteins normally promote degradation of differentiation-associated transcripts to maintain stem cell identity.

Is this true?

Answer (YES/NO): NO